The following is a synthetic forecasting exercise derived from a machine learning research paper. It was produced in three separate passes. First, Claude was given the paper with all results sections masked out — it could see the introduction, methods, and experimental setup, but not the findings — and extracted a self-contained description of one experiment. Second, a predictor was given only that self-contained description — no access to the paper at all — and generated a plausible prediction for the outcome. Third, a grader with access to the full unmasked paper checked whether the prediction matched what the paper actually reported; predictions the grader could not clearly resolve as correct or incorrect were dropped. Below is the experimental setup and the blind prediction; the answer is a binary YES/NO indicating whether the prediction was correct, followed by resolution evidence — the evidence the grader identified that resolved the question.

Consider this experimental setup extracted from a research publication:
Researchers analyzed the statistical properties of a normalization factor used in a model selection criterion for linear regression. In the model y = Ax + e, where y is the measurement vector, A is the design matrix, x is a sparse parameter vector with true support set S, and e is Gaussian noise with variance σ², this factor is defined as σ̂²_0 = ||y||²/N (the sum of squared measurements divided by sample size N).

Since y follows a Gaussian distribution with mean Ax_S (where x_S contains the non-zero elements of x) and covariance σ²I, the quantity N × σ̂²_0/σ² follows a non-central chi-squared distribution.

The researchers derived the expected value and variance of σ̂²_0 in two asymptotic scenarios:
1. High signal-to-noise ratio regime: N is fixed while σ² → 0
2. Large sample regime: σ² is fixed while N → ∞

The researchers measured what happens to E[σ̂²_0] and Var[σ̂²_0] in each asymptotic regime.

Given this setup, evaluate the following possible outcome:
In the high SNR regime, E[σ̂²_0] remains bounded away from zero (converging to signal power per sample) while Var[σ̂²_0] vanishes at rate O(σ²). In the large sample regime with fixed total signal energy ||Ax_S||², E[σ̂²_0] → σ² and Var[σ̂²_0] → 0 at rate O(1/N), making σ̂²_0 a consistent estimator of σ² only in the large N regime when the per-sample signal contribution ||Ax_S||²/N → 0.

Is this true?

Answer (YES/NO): NO